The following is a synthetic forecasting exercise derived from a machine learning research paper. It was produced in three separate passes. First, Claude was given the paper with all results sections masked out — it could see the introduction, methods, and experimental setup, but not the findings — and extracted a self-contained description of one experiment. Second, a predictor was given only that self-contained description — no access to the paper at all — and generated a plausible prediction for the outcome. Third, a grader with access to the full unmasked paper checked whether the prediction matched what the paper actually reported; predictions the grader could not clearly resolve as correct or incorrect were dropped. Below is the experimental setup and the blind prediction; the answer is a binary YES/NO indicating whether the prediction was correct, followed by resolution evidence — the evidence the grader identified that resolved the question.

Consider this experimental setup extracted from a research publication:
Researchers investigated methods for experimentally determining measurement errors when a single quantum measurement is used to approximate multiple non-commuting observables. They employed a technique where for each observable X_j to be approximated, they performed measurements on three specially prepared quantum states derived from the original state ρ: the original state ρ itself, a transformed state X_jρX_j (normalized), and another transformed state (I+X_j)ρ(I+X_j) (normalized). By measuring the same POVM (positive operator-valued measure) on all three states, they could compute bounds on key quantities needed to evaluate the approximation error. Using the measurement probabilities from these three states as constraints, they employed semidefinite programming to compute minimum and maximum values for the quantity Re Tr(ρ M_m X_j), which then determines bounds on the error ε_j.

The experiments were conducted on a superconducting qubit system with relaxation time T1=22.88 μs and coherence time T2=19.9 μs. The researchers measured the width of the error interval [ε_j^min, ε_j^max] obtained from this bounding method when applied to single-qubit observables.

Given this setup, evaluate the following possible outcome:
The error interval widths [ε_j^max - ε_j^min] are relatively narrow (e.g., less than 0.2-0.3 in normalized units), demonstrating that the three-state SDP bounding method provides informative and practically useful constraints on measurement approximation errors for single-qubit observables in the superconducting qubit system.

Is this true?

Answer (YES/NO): YES